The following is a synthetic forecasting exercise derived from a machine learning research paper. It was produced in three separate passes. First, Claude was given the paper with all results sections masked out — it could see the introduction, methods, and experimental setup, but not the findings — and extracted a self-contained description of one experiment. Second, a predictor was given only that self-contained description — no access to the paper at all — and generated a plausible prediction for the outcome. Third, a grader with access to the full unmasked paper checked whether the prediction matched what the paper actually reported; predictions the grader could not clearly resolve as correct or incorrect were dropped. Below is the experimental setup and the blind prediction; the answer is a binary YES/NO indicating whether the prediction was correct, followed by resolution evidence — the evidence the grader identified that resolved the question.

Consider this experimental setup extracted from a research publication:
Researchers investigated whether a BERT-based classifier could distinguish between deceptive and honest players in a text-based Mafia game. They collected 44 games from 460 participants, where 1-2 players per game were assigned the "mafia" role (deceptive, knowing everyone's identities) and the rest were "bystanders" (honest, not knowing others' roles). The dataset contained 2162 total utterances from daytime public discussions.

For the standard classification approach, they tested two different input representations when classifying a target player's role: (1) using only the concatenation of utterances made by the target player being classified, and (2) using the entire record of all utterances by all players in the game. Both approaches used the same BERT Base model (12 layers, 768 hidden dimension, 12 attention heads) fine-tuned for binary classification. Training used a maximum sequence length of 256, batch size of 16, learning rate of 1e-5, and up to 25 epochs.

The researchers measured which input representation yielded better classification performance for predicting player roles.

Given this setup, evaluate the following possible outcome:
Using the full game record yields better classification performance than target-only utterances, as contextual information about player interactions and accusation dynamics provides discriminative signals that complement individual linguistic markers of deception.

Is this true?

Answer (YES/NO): NO